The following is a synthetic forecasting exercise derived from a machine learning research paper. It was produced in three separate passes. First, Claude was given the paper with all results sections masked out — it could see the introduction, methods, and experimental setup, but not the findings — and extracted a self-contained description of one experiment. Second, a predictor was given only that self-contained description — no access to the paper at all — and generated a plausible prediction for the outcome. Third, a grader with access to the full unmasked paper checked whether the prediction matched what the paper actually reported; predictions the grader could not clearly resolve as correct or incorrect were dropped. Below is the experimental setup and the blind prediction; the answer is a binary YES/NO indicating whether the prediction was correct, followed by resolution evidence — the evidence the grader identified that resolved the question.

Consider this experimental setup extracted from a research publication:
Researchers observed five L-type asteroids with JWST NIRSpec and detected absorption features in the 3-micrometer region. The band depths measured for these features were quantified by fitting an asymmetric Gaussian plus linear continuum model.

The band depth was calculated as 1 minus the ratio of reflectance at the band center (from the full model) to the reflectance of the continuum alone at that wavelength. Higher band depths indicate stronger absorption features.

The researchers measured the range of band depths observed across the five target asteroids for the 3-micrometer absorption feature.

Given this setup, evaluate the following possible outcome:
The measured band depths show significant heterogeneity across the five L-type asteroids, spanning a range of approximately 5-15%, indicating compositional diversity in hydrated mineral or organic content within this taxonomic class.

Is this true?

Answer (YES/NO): NO